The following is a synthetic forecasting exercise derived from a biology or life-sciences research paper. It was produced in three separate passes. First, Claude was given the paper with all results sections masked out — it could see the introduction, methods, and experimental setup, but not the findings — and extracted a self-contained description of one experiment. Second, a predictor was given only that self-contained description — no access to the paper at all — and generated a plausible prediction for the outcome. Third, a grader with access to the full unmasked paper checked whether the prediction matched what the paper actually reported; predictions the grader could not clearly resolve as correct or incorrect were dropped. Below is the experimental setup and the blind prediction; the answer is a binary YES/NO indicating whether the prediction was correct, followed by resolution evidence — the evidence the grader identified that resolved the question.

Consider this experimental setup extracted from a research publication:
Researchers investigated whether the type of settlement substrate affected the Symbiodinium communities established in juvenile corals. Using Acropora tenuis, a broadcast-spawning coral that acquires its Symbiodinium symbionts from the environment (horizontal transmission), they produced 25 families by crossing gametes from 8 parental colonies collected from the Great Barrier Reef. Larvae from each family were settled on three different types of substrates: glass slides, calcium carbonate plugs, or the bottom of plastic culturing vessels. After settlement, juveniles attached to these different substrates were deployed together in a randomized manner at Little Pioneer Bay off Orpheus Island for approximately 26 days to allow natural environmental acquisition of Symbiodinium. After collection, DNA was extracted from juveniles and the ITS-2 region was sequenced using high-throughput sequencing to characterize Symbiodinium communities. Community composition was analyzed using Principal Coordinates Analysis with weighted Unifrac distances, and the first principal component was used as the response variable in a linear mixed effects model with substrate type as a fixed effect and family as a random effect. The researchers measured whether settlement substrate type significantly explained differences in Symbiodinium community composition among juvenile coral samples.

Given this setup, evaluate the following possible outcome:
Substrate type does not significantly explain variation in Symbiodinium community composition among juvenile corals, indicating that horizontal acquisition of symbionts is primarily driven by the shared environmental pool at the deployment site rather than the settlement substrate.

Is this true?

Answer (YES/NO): YES